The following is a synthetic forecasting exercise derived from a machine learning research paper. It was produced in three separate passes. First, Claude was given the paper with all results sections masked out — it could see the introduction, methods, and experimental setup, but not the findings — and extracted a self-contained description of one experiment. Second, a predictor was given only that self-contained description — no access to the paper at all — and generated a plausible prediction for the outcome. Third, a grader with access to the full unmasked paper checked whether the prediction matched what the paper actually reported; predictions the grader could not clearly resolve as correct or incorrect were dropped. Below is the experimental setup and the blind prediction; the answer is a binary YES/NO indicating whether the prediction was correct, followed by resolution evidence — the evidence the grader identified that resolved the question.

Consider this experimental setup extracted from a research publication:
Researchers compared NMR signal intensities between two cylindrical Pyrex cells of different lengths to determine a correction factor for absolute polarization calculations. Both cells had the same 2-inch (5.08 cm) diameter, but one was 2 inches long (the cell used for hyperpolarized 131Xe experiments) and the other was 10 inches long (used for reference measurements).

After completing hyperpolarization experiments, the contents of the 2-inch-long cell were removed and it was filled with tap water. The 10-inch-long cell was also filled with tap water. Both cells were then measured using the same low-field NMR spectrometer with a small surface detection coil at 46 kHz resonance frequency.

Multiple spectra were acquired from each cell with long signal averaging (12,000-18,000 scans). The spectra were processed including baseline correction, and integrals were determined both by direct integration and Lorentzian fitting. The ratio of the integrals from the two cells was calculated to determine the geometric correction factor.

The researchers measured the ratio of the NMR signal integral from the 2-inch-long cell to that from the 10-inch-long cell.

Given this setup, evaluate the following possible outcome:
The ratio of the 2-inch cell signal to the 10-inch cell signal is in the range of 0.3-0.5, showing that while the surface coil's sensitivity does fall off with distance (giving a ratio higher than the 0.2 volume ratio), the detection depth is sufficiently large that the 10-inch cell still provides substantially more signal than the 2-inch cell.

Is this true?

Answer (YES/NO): NO